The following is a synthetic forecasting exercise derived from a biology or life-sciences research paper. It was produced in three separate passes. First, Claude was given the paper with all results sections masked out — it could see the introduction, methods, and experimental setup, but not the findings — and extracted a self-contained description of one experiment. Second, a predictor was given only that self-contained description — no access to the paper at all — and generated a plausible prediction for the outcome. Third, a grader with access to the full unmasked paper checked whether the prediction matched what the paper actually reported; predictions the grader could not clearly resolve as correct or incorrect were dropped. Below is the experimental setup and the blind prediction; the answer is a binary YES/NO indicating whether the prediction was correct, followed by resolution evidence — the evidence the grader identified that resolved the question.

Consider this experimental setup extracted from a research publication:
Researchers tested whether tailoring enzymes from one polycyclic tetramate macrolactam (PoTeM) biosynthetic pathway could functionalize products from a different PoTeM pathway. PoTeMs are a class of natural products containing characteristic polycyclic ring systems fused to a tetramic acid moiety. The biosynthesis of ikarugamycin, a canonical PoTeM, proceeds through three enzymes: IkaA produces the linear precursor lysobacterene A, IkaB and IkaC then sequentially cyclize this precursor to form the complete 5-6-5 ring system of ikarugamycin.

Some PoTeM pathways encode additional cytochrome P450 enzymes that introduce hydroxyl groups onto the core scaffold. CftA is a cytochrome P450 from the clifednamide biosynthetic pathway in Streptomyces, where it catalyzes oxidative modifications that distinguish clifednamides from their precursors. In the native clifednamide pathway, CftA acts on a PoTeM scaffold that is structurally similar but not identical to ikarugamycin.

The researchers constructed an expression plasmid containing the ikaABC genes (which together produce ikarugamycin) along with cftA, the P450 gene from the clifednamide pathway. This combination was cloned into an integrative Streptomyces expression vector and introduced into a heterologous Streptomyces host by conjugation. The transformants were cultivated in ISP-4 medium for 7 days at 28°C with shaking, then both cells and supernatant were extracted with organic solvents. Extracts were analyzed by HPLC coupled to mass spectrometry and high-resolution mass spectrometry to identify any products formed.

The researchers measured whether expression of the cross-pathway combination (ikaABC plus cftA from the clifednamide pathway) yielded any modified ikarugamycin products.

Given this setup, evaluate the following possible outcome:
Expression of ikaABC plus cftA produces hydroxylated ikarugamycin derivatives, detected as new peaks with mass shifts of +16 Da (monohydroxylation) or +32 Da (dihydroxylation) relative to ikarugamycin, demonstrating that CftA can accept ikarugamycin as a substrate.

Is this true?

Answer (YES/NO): NO